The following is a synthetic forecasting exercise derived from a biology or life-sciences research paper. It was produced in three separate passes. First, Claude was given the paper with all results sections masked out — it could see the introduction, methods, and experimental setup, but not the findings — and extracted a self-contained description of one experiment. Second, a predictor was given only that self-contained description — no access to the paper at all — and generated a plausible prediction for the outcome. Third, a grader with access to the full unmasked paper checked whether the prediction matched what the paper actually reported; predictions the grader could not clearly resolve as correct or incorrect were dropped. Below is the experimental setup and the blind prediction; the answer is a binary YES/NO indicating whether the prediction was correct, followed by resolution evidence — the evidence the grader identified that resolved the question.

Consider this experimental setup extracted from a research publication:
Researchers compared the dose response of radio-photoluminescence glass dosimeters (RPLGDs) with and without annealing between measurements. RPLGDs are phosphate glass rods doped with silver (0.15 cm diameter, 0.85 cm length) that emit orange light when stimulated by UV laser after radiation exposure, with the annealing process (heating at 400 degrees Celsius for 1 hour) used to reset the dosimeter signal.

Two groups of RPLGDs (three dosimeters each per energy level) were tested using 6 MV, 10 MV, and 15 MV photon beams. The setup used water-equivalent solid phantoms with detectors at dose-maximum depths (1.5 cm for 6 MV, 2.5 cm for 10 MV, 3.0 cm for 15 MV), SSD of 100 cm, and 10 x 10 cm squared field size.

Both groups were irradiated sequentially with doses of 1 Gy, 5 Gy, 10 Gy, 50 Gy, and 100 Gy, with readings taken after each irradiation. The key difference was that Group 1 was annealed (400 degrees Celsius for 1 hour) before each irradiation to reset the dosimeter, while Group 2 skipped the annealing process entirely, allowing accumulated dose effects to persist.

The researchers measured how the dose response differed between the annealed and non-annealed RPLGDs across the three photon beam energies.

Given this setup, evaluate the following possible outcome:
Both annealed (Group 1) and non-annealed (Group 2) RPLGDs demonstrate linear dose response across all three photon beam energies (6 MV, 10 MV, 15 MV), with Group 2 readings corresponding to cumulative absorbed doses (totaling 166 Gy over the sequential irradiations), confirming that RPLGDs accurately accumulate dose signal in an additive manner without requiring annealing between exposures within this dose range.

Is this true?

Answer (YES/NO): NO